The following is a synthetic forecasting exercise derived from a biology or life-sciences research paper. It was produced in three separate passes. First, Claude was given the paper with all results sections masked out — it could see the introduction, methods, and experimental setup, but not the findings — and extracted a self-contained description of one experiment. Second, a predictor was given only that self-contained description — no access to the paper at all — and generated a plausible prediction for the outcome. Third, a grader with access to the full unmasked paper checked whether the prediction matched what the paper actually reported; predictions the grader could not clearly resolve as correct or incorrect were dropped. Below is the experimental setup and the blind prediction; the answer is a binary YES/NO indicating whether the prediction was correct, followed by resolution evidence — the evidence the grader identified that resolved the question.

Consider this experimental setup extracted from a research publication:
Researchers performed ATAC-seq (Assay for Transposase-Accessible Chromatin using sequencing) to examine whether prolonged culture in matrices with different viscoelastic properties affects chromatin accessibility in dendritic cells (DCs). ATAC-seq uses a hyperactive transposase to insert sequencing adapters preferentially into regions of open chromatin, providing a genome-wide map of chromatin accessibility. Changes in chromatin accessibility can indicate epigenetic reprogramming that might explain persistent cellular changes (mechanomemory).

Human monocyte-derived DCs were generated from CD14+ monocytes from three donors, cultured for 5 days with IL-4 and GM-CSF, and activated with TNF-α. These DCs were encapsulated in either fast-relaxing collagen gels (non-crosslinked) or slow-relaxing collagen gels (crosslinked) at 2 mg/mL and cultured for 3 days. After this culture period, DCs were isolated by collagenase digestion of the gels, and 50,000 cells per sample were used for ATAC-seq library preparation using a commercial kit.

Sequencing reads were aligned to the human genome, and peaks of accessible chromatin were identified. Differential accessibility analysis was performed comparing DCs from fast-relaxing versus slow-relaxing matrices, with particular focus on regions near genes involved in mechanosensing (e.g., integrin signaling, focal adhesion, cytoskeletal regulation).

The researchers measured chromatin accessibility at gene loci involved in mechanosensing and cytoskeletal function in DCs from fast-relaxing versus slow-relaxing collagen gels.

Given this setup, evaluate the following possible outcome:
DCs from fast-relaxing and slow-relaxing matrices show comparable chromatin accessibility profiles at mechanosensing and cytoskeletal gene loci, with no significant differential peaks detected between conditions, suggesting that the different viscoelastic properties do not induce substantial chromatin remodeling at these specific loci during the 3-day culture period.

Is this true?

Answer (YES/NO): NO